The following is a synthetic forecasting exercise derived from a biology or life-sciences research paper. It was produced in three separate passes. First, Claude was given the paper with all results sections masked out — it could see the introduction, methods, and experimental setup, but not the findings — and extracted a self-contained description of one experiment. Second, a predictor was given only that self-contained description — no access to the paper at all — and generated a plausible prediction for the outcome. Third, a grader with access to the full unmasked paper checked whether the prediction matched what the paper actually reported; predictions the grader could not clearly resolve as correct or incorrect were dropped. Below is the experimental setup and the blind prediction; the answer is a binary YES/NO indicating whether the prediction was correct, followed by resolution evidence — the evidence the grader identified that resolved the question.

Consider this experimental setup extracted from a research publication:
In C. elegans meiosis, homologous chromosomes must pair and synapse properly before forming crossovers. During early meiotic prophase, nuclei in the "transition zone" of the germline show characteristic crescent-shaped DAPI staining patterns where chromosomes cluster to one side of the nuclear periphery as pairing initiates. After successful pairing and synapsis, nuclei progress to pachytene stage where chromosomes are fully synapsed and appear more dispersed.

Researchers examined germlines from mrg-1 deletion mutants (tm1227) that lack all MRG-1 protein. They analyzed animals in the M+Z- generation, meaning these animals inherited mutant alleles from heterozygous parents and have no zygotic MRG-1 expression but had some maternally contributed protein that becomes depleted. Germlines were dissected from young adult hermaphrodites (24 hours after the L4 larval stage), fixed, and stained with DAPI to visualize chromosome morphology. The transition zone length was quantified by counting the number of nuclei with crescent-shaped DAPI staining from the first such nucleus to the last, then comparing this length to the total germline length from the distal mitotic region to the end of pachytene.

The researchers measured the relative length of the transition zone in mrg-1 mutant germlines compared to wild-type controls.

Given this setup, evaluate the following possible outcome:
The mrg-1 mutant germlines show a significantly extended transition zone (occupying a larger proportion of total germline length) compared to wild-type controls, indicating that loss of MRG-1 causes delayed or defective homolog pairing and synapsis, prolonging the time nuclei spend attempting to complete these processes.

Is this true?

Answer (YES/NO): YES